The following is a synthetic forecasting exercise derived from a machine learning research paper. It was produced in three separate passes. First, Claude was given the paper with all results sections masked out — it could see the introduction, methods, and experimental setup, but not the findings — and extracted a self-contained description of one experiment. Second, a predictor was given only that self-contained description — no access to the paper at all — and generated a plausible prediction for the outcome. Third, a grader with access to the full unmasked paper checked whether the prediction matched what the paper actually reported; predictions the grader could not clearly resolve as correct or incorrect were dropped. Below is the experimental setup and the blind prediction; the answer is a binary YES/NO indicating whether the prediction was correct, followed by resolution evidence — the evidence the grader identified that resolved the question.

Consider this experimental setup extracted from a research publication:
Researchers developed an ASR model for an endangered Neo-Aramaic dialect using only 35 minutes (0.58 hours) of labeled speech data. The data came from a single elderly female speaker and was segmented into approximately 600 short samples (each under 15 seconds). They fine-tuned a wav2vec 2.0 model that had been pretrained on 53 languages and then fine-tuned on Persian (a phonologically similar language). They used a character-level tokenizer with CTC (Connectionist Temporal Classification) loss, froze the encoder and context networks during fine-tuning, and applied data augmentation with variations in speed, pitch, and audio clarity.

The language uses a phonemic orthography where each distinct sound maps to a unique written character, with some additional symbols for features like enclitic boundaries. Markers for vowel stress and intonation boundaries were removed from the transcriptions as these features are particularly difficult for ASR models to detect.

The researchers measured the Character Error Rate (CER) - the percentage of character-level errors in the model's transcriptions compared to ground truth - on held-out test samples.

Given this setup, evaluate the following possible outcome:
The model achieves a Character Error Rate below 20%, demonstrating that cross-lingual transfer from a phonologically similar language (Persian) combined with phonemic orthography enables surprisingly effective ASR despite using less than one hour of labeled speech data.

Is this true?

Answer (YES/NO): YES